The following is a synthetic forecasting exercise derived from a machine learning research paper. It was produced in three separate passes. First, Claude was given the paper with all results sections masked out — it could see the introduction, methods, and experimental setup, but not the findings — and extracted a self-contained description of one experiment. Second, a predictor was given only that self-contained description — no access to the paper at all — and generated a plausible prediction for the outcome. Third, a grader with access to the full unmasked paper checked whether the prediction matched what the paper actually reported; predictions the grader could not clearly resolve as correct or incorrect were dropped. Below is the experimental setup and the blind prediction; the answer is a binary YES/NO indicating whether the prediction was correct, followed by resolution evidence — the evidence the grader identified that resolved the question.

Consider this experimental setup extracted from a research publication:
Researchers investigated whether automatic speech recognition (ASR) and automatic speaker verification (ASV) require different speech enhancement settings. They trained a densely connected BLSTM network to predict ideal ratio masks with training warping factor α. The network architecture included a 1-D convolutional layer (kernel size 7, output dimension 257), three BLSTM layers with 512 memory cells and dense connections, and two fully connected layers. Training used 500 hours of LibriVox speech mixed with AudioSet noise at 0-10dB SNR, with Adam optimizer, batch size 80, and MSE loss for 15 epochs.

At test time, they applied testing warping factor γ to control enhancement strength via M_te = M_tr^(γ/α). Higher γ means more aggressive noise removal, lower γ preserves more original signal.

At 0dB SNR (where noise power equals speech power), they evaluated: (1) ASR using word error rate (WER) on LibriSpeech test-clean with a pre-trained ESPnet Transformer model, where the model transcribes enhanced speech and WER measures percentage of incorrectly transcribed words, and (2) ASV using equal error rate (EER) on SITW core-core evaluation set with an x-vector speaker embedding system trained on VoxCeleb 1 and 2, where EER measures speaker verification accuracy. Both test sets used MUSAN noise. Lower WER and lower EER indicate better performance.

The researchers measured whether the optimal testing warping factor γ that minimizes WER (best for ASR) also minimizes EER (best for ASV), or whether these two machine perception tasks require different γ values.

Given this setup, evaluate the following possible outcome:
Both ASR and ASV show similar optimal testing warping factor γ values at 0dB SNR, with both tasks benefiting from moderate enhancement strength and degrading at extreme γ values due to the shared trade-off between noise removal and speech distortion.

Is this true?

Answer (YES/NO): NO